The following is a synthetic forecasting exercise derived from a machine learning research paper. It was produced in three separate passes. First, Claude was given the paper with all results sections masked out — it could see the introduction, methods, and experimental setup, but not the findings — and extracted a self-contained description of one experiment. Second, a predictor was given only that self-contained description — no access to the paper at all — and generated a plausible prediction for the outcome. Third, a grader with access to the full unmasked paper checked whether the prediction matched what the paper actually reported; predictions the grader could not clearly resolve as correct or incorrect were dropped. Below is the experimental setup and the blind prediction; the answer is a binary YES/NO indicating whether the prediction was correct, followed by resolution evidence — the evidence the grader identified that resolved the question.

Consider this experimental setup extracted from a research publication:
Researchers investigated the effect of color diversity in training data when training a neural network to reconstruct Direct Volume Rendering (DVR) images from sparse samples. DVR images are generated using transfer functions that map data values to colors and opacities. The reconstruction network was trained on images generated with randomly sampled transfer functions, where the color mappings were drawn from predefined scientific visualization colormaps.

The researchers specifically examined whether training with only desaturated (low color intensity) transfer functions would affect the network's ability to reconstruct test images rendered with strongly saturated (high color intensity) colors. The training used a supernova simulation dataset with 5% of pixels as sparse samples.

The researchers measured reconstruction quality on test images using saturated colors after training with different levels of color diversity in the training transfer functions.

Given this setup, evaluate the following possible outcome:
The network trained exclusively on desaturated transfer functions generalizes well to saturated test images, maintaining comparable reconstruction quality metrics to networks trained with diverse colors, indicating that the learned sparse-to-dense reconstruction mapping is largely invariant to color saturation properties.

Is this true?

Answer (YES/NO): NO